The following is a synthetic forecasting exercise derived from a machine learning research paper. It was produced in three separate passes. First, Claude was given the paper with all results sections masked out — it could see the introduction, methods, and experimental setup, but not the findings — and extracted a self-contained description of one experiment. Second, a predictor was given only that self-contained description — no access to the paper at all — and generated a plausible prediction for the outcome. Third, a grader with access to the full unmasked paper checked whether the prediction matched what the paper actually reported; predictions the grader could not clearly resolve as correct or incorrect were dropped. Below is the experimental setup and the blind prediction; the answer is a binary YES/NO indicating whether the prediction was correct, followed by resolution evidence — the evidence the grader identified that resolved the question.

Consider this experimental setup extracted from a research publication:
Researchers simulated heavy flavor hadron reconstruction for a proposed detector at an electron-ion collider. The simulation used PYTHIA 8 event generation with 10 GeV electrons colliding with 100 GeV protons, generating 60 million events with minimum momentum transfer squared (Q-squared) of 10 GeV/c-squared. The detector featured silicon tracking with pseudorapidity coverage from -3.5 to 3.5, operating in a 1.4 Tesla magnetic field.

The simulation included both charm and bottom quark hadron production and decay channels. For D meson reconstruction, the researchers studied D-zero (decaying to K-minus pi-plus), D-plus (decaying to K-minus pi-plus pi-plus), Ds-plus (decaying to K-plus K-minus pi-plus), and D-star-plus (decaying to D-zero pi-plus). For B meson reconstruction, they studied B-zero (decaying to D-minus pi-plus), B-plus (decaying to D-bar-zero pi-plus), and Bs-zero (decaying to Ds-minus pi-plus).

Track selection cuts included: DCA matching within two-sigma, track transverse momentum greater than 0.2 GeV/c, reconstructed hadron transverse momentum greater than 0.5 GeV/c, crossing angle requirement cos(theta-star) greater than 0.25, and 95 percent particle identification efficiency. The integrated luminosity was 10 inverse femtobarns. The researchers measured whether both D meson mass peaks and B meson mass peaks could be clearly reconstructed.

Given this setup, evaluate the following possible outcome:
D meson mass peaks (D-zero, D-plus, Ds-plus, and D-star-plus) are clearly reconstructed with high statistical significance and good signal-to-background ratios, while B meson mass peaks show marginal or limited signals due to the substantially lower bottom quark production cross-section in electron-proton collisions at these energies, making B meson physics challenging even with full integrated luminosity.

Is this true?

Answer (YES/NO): NO